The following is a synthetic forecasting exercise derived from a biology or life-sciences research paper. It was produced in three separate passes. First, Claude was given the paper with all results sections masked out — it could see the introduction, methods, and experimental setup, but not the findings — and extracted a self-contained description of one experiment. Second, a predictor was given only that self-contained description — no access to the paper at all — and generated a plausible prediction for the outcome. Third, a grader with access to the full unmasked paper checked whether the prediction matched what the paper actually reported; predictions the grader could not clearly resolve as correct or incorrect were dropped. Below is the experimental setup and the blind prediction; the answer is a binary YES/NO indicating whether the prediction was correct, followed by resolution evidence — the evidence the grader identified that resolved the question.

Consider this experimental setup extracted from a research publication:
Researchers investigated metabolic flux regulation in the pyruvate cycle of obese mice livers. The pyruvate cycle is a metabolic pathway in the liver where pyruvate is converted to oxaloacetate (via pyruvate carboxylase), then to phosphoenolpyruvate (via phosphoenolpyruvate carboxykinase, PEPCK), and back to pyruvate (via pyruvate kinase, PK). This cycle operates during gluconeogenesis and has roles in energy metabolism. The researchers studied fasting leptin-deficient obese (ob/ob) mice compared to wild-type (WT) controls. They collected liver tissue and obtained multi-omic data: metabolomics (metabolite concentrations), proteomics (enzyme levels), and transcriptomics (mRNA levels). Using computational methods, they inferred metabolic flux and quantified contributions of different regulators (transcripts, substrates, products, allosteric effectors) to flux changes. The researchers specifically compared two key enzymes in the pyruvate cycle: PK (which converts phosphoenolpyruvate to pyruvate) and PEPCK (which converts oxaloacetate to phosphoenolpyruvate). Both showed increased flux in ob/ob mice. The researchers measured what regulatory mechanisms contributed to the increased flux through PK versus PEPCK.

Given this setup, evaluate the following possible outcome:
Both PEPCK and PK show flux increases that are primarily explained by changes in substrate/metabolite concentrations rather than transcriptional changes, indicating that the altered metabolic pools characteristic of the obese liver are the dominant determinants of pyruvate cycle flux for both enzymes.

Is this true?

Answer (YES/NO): NO